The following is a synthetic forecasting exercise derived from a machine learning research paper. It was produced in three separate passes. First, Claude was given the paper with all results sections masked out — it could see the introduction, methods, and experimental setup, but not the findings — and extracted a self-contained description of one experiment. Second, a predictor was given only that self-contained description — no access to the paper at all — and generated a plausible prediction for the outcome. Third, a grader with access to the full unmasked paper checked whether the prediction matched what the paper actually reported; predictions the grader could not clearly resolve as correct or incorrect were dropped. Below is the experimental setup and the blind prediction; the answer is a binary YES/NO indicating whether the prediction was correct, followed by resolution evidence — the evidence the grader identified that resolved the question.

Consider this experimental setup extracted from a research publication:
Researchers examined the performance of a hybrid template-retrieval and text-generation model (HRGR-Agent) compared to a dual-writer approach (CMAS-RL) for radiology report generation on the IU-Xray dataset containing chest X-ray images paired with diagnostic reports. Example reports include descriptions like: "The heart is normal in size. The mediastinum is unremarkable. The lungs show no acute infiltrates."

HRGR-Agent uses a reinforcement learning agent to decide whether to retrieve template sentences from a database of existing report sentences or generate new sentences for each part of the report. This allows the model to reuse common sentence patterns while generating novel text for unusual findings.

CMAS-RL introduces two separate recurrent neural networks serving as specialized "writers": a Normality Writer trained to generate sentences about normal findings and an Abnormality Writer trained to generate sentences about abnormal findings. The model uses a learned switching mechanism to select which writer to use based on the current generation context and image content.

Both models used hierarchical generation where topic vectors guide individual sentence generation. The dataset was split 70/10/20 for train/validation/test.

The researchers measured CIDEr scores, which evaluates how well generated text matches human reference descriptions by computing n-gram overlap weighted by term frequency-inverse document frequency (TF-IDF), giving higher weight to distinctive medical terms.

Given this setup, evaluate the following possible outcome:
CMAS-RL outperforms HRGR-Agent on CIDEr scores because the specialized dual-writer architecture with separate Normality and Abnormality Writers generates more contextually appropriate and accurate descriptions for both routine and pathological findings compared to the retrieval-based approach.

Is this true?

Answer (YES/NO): NO